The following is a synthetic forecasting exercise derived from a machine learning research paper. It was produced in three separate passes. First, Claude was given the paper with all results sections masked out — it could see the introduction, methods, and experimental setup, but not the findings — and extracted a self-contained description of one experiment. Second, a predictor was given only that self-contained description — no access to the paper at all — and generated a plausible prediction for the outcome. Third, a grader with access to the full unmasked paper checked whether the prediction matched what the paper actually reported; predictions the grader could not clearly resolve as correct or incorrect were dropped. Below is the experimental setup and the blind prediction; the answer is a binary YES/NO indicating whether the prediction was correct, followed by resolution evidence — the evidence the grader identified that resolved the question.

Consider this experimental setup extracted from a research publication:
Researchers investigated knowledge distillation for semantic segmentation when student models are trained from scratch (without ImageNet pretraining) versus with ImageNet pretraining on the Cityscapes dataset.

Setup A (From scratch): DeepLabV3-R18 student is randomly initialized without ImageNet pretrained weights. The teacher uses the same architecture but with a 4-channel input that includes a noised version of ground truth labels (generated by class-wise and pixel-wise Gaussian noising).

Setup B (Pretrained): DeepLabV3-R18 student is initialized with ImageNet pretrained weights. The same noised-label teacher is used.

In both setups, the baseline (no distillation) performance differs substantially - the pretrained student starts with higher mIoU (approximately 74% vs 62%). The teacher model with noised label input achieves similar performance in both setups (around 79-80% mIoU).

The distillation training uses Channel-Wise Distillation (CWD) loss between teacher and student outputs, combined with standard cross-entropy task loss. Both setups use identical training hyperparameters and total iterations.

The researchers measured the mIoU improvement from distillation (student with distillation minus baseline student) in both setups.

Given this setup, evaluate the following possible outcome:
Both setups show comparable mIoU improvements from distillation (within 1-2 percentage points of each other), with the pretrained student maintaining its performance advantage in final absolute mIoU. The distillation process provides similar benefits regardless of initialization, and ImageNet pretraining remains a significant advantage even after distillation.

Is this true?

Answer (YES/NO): NO